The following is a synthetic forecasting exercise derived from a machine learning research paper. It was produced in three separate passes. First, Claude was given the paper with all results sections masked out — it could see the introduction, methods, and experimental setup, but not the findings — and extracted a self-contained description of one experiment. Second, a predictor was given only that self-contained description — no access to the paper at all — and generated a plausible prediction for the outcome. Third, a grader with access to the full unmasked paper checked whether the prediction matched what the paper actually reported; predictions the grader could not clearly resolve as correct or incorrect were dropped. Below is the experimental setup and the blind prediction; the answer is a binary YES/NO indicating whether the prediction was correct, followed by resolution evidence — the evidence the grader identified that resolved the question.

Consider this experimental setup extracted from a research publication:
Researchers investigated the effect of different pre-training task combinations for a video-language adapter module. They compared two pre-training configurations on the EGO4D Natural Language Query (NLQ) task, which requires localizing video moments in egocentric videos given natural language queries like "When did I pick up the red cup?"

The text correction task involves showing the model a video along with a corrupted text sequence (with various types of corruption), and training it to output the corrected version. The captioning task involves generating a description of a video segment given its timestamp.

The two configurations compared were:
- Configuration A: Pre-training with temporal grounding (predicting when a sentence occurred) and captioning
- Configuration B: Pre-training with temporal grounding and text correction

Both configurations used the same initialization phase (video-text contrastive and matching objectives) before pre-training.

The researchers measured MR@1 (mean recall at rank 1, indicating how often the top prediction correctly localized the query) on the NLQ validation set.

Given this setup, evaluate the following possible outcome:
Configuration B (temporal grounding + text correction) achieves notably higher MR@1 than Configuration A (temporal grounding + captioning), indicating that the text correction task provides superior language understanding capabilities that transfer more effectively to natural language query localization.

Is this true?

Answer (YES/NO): NO